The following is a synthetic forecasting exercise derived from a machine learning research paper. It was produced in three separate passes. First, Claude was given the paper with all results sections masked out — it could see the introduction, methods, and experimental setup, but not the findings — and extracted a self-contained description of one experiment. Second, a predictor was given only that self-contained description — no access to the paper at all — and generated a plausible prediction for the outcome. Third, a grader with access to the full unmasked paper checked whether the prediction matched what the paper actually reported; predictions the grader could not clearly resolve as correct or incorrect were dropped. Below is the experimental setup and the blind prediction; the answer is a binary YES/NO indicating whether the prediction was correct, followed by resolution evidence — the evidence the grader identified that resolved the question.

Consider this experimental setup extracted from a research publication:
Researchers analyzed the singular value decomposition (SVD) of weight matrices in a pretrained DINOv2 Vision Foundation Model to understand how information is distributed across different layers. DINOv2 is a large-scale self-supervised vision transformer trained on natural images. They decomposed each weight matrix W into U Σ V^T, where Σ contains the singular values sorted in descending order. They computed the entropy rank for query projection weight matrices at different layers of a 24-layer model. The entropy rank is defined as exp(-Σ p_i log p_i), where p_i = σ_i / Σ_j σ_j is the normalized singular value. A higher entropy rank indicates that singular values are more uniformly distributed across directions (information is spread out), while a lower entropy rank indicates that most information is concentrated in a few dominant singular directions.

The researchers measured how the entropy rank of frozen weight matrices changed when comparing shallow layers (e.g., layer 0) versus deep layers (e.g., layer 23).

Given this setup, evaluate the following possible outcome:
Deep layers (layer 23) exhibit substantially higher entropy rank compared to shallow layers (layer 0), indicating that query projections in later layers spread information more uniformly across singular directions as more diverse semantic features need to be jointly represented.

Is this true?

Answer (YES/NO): YES